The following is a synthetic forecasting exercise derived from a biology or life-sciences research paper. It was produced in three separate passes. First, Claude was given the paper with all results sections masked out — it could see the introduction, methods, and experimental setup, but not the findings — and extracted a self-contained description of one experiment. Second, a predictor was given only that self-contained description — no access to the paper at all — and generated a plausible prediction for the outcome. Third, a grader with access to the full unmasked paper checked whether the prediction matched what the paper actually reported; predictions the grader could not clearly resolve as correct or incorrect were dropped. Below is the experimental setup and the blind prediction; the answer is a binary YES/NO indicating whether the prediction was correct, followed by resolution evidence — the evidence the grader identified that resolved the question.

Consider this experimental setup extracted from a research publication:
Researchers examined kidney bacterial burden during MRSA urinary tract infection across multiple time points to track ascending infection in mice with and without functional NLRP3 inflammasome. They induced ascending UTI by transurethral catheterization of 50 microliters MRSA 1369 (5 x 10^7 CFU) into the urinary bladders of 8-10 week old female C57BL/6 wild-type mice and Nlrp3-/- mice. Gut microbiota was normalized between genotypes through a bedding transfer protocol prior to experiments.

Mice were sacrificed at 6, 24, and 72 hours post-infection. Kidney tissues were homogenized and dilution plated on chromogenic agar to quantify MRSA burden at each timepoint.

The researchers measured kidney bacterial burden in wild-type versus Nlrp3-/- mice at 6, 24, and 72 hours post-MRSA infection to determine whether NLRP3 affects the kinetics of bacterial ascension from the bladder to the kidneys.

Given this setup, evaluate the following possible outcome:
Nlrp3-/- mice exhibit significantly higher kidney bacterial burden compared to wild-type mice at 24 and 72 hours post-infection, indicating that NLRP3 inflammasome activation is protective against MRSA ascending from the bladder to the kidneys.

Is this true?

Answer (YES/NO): NO